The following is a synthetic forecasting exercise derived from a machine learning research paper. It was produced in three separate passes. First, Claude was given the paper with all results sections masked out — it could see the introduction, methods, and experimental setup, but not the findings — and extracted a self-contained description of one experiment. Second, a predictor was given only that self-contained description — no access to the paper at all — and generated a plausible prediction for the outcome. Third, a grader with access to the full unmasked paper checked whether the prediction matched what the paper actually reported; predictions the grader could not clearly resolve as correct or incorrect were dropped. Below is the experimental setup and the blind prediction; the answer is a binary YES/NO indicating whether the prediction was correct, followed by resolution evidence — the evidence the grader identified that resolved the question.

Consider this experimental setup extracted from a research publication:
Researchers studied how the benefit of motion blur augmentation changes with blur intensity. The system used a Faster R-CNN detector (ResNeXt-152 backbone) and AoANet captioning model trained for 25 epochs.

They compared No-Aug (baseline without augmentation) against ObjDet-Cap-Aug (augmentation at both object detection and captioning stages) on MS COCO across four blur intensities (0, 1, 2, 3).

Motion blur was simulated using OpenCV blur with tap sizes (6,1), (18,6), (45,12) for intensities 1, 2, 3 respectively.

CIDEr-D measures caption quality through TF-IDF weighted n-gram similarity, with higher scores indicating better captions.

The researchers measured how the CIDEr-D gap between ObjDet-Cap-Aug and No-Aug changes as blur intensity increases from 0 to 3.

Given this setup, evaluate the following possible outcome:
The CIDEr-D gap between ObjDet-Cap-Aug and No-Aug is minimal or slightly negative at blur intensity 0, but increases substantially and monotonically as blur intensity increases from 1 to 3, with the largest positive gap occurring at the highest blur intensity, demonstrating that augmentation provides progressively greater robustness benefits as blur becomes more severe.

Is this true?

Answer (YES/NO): YES